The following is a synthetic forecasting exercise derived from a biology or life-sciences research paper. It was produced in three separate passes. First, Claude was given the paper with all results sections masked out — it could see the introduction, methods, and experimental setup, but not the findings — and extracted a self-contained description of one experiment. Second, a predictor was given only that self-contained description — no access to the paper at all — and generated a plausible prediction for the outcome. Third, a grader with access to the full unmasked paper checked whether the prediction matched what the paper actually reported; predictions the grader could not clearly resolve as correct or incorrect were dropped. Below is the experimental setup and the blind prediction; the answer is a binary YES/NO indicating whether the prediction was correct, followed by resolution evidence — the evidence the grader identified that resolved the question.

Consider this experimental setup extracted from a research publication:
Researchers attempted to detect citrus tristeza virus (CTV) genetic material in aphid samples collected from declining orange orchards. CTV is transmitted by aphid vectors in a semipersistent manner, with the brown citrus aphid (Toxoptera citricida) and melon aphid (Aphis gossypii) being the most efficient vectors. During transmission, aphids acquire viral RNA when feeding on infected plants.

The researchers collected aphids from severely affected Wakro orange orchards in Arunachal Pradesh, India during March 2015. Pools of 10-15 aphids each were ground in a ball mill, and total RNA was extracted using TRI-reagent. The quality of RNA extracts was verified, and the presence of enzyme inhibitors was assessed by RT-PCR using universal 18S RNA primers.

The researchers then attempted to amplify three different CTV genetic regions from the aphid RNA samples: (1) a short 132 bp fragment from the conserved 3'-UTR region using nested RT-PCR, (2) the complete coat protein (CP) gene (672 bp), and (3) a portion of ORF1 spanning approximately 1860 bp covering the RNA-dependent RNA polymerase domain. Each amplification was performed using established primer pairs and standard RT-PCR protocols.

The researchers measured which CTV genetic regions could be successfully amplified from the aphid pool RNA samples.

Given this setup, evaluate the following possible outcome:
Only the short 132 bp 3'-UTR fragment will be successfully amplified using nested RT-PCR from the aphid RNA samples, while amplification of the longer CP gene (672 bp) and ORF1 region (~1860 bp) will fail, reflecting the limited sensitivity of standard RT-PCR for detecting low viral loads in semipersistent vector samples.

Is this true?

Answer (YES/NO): YES